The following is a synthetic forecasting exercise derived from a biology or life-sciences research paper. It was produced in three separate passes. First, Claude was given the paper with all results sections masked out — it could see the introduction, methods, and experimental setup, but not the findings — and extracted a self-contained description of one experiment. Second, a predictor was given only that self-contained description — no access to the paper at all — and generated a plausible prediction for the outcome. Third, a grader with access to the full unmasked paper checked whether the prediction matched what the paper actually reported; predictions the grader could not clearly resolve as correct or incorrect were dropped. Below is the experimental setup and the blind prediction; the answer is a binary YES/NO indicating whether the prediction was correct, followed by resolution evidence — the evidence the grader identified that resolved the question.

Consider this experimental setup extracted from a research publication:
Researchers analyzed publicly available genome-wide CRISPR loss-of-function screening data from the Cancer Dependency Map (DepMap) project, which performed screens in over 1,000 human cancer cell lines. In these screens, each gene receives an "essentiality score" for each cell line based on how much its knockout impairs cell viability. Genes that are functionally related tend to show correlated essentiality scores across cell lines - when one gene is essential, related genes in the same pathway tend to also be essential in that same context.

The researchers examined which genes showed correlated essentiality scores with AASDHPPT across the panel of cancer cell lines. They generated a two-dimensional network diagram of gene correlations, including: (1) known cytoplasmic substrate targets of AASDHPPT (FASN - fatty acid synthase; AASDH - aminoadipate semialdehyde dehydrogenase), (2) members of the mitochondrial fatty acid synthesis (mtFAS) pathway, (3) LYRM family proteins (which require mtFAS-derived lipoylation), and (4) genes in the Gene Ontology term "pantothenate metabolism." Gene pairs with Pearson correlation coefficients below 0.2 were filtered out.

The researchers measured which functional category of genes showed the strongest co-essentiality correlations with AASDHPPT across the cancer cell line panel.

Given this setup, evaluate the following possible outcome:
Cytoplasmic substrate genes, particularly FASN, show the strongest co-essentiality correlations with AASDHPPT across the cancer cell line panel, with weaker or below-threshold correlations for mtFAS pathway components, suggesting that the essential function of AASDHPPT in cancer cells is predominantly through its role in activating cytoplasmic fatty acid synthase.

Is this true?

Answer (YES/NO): NO